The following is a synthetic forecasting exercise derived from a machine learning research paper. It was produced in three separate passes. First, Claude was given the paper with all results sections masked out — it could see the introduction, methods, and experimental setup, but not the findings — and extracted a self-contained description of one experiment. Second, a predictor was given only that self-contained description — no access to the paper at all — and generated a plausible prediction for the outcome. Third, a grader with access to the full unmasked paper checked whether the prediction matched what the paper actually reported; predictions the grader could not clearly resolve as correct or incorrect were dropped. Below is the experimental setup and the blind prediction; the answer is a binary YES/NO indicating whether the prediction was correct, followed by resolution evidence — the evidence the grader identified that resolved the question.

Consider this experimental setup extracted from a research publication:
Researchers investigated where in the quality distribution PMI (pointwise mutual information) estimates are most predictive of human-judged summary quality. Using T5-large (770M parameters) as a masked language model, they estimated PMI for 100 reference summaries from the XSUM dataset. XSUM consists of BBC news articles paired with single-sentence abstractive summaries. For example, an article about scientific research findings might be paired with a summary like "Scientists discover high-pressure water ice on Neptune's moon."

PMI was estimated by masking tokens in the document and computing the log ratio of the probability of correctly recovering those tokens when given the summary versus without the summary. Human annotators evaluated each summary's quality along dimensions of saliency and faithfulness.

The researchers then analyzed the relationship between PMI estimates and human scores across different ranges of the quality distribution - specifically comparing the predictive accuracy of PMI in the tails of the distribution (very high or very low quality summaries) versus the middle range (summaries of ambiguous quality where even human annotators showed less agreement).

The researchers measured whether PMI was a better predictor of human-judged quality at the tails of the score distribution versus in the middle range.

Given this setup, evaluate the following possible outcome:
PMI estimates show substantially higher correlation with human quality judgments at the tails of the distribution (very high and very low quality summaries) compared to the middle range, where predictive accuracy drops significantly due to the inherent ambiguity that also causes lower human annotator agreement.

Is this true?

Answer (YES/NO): NO